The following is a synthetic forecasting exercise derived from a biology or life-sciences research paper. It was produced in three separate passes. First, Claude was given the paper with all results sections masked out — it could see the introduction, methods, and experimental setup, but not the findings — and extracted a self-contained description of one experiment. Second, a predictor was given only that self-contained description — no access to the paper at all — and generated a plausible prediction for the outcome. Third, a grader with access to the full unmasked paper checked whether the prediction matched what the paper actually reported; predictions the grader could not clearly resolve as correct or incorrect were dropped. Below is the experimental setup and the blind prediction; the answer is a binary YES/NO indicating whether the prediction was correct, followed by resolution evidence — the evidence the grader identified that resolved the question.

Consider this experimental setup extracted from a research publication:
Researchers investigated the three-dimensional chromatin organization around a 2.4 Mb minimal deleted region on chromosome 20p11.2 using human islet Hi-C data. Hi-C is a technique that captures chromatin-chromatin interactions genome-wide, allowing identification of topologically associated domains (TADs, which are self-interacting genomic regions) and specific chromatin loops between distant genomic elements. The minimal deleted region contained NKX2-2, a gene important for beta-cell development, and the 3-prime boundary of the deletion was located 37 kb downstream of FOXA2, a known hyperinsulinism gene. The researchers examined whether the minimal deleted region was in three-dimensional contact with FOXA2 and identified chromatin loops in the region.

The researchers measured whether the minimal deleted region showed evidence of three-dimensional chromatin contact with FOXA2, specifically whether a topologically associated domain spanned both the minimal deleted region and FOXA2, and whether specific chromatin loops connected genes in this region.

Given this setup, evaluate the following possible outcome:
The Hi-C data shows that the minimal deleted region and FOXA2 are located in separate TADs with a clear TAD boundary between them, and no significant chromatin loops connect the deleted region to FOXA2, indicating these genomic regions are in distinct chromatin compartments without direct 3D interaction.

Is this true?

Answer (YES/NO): NO